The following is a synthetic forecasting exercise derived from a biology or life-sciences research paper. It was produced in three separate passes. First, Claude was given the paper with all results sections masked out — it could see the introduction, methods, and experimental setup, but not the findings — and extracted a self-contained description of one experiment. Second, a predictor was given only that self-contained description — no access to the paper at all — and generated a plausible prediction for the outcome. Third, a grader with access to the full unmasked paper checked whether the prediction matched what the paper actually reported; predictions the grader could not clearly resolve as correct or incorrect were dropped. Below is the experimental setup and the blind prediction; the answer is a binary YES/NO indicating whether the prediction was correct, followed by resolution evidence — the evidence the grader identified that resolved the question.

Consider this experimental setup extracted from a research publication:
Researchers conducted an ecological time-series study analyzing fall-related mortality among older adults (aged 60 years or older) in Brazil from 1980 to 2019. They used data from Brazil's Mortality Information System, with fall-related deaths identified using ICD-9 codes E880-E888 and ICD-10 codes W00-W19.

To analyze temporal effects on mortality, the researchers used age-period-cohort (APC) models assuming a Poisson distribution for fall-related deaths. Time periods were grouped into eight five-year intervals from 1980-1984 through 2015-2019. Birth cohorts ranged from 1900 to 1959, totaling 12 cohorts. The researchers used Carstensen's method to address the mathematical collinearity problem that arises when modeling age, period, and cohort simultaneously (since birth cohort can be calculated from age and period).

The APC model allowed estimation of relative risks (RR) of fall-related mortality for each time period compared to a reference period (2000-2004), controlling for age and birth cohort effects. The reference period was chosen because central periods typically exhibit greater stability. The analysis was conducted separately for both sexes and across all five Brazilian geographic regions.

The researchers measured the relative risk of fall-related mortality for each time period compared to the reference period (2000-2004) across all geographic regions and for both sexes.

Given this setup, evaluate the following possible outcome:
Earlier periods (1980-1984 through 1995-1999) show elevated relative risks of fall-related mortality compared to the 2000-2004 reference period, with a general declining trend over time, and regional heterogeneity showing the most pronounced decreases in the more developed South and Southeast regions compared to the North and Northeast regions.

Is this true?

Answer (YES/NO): NO